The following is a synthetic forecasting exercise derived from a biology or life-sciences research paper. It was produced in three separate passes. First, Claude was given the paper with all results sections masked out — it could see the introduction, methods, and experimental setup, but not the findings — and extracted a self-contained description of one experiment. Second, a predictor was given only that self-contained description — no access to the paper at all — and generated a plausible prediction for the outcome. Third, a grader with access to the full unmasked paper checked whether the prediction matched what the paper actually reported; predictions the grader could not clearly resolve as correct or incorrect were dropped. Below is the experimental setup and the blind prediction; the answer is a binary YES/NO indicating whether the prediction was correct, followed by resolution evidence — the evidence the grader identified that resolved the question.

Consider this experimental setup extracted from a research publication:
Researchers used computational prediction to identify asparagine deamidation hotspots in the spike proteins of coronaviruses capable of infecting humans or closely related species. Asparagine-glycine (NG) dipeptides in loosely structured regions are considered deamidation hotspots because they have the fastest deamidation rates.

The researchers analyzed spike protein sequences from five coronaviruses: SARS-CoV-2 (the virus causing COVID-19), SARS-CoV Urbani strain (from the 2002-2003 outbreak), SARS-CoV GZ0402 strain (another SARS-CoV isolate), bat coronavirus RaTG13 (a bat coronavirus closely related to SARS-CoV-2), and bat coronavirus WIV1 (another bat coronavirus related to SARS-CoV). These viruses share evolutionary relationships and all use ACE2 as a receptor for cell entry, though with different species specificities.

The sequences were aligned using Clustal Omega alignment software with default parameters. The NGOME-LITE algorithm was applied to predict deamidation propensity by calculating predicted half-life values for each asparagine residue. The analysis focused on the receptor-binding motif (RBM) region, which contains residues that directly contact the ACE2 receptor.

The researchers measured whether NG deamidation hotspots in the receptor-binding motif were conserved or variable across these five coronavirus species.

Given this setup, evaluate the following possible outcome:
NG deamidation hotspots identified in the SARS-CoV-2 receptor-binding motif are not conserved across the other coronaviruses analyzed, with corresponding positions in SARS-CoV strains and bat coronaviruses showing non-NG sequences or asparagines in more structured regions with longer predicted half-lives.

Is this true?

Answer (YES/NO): NO